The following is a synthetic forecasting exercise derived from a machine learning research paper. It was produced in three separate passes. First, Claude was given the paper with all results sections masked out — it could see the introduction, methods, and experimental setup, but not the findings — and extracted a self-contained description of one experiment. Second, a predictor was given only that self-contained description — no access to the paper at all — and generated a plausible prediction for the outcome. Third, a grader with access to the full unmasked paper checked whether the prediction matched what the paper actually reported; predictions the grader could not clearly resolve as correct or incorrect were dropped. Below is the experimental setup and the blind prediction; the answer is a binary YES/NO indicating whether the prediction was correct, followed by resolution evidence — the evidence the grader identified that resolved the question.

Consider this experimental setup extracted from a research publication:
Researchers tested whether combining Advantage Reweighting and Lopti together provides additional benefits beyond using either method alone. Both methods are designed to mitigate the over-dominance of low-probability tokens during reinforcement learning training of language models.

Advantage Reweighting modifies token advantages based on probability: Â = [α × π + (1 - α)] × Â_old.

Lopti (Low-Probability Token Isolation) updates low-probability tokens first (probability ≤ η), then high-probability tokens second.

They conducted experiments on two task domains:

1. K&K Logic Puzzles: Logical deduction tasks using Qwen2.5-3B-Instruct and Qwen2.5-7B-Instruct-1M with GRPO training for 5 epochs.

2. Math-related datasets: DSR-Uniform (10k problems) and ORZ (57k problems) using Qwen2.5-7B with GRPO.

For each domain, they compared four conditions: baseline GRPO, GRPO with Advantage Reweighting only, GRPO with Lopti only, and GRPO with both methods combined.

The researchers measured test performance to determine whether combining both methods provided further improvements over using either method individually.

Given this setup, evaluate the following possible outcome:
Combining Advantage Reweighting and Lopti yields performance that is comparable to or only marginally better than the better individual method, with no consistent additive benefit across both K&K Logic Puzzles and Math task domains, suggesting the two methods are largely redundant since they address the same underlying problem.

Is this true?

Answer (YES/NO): NO